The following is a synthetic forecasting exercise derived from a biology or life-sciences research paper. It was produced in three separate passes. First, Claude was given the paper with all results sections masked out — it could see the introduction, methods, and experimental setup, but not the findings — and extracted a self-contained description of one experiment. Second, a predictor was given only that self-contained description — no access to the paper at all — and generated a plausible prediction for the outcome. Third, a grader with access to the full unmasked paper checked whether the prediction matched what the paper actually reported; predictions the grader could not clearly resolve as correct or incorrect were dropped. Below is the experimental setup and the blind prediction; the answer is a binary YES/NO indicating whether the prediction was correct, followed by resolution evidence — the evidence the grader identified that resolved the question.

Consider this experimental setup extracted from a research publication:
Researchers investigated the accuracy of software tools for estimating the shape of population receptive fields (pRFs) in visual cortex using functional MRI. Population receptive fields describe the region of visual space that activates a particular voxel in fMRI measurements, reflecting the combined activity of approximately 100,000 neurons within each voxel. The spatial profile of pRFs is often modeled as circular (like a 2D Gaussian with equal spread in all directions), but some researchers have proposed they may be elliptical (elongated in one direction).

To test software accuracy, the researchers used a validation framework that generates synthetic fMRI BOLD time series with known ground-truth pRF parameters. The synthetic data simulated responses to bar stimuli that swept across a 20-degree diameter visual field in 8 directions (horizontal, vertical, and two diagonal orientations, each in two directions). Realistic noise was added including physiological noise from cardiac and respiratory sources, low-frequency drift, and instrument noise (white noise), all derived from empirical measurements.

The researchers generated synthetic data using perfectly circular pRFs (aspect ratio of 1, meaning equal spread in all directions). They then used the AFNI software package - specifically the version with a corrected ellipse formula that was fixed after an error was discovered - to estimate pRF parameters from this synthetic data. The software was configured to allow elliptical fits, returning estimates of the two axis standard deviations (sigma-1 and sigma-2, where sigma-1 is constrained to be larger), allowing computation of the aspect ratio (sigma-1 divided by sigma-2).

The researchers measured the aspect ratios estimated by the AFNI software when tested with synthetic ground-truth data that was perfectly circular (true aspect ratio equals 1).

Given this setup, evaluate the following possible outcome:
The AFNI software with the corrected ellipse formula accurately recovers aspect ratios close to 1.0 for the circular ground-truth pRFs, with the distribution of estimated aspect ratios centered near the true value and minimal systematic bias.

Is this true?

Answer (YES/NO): NO